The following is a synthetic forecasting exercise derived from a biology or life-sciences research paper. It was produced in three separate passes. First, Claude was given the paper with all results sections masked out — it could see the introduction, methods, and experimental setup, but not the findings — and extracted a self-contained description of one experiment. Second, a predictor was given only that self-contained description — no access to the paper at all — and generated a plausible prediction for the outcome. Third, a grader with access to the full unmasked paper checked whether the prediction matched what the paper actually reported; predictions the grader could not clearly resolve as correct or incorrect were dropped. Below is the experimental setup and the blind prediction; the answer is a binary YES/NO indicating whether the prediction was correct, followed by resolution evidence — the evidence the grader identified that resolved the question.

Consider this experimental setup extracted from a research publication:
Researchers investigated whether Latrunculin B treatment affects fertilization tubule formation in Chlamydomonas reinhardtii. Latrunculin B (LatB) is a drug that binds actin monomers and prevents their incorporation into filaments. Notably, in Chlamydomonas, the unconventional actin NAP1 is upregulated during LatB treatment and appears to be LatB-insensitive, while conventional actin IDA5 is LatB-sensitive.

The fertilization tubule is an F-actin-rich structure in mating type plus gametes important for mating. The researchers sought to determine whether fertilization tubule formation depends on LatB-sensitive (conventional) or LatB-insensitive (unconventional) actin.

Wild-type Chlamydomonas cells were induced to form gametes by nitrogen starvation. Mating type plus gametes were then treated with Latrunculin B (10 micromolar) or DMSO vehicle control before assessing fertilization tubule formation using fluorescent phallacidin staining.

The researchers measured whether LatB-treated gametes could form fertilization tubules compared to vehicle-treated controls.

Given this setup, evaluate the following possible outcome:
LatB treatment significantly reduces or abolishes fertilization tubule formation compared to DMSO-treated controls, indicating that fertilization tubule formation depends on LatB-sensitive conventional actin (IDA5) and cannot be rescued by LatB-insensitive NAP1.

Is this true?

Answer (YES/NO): YES